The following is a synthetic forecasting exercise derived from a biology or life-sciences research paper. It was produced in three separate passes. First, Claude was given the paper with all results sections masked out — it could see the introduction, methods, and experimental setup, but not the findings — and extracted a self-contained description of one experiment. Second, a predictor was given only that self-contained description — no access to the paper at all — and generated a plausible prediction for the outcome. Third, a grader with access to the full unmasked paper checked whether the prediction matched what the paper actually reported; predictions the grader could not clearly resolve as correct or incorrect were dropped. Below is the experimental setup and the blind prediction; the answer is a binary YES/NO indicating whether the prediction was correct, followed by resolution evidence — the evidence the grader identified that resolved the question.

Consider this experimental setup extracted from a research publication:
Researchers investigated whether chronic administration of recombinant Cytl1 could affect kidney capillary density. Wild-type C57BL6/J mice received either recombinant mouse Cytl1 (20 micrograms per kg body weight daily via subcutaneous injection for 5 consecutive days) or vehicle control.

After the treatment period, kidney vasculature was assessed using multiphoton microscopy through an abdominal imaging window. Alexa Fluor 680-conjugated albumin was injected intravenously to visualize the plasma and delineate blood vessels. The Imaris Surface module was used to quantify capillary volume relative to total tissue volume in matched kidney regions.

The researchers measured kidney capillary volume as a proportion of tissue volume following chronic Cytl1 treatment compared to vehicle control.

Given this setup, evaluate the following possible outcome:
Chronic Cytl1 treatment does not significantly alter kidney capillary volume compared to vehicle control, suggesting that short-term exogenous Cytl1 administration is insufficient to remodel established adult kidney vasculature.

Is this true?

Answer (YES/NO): NO